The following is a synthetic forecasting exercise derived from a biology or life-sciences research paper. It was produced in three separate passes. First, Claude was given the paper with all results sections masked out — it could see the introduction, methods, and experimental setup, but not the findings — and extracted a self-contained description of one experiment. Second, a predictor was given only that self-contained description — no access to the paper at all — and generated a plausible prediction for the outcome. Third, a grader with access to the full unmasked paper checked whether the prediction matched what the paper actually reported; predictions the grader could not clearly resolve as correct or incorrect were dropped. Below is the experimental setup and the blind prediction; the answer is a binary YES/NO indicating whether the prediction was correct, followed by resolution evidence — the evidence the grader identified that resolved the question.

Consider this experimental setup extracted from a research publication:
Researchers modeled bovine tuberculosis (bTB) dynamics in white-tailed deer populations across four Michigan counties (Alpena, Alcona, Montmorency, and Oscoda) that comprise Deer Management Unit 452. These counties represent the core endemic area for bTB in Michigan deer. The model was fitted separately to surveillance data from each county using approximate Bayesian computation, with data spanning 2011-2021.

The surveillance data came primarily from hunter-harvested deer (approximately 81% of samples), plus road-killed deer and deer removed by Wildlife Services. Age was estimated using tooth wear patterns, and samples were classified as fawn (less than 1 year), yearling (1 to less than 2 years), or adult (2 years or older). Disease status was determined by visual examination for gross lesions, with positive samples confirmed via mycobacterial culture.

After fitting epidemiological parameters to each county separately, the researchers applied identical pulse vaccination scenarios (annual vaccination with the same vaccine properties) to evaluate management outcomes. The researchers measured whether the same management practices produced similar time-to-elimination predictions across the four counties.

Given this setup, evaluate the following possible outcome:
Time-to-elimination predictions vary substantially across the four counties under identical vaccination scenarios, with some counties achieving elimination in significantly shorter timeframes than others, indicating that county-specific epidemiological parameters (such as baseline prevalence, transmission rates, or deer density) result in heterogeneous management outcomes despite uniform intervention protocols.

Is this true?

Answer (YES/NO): YES